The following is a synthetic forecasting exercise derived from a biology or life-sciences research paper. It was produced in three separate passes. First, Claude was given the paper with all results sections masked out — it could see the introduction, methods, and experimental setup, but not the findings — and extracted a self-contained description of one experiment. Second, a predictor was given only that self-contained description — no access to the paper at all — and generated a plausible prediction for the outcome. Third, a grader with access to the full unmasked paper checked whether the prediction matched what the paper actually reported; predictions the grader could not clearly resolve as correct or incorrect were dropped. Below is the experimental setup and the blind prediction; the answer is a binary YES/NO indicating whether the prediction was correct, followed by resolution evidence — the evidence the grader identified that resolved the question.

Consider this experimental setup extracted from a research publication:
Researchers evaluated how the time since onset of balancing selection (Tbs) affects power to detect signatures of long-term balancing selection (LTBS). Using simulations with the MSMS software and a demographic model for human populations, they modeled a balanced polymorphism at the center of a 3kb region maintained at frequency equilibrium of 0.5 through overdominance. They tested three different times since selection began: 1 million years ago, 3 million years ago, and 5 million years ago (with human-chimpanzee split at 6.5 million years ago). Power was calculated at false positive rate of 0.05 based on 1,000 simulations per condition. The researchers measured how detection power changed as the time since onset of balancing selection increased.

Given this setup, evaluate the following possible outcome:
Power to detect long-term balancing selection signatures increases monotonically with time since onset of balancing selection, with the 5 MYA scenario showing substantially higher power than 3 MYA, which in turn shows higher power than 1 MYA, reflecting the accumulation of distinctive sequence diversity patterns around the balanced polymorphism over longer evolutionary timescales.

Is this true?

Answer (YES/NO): NO